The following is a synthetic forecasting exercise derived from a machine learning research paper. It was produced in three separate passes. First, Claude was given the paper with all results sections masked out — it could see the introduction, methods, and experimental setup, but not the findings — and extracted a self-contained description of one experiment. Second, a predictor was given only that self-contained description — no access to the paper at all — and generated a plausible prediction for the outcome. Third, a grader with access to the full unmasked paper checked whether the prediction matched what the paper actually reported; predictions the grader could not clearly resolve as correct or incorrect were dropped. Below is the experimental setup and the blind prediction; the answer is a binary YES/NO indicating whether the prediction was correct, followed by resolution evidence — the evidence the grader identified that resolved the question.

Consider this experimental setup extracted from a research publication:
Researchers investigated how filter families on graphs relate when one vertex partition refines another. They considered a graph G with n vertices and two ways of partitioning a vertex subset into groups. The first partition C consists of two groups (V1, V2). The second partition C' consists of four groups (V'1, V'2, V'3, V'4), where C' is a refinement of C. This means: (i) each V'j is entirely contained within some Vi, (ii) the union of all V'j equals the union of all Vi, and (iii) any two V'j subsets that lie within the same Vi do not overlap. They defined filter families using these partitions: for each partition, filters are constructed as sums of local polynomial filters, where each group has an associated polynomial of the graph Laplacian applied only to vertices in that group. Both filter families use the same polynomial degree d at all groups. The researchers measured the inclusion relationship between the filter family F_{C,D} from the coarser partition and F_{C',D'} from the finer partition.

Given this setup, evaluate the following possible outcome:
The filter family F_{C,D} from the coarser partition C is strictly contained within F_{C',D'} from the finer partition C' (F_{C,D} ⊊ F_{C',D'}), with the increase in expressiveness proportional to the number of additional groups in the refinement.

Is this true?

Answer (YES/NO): YES